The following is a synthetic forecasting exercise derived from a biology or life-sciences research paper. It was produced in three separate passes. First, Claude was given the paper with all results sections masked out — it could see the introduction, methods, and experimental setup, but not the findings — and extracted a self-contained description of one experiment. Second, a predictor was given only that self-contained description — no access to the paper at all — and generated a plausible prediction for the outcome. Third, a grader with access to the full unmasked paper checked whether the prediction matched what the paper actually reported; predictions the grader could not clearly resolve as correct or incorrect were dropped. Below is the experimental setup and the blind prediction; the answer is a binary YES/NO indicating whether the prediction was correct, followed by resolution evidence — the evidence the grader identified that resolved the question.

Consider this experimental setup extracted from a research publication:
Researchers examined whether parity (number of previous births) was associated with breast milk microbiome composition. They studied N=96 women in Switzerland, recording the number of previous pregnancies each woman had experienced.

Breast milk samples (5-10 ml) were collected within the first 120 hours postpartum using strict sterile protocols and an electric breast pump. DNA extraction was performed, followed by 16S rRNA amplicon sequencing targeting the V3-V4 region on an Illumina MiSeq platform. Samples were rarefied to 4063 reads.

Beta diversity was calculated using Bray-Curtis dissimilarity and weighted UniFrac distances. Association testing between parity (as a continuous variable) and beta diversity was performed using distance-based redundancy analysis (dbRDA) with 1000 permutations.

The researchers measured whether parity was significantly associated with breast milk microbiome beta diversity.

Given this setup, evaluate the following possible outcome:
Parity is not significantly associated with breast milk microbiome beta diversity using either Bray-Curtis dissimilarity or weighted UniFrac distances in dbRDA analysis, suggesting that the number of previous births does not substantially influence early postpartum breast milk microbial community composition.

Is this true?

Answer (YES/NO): YES